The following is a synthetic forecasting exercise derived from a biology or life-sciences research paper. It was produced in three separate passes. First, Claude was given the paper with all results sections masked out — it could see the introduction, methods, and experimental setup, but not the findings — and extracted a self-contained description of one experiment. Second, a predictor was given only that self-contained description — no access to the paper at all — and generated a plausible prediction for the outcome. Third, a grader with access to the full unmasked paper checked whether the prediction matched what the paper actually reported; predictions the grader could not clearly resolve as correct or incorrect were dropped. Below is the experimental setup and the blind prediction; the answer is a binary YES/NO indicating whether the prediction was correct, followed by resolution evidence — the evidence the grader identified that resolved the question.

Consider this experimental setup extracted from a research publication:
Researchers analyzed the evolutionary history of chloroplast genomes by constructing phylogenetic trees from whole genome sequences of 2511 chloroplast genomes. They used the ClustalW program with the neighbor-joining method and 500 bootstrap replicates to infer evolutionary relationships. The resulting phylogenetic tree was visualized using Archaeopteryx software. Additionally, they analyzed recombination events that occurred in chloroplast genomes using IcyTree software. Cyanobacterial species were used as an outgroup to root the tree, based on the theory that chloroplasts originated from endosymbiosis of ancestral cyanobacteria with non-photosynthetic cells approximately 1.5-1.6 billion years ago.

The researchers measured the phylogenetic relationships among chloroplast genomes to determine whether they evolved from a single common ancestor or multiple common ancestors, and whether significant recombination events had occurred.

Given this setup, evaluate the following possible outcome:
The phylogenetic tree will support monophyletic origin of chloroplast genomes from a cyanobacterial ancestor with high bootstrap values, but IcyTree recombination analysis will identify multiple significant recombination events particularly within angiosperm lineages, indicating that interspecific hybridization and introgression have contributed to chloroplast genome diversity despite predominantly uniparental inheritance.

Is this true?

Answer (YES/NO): NO